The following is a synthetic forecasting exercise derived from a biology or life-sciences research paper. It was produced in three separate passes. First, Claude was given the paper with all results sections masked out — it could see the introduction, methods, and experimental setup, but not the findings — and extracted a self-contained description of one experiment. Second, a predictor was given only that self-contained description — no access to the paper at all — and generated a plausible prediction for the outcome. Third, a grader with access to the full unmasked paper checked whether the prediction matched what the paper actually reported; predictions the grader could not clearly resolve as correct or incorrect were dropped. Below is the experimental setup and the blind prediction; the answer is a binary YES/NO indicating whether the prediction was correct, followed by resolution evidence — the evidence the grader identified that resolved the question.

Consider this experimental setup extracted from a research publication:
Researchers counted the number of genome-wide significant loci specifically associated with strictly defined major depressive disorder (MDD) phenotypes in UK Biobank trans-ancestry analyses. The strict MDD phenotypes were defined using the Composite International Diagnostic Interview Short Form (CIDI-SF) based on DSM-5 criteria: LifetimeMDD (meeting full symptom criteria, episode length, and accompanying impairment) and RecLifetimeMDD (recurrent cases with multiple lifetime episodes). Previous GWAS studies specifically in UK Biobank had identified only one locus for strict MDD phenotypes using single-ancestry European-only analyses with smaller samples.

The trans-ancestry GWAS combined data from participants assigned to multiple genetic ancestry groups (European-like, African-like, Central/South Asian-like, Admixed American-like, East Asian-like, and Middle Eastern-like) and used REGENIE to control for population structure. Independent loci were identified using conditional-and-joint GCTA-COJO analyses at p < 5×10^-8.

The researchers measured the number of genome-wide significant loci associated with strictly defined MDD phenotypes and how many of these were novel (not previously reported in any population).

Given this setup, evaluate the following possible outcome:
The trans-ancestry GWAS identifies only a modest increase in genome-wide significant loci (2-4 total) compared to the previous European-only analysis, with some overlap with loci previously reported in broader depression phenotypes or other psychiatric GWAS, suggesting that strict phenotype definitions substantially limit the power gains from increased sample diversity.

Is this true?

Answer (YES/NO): NO